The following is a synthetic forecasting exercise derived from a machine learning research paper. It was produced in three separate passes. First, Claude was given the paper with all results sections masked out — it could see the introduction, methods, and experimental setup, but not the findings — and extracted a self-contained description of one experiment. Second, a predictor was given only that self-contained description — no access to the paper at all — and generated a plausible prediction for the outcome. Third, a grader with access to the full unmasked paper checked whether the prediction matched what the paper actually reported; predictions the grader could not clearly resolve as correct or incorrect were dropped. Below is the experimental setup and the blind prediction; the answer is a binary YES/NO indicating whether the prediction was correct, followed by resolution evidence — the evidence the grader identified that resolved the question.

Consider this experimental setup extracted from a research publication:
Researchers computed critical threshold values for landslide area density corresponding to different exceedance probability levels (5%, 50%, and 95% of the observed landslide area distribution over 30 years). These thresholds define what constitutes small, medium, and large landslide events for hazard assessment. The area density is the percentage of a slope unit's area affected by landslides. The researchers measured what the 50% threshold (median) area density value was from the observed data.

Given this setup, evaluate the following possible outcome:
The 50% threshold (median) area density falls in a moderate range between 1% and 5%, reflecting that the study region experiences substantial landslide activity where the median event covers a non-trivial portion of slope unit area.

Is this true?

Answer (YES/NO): NO